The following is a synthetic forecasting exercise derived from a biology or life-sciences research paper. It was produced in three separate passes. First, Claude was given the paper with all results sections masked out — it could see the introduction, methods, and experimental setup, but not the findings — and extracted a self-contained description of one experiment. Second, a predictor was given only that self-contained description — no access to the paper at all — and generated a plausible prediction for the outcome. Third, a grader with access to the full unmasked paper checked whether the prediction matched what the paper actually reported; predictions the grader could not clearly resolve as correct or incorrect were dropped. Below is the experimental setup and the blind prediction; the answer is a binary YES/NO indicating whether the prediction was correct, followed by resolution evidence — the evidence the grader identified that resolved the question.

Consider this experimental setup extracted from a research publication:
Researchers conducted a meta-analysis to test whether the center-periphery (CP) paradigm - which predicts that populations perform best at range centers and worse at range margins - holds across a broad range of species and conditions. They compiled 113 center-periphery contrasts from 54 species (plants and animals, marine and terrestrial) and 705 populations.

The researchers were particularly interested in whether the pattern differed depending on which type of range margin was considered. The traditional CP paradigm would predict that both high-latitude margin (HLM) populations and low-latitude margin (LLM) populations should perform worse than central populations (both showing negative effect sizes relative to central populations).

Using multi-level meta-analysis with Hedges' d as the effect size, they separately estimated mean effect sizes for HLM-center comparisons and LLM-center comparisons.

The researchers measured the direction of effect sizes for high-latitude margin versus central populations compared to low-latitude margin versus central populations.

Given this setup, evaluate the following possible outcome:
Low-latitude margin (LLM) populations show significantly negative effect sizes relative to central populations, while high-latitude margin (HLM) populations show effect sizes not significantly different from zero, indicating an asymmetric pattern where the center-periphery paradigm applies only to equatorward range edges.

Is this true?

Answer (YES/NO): YES